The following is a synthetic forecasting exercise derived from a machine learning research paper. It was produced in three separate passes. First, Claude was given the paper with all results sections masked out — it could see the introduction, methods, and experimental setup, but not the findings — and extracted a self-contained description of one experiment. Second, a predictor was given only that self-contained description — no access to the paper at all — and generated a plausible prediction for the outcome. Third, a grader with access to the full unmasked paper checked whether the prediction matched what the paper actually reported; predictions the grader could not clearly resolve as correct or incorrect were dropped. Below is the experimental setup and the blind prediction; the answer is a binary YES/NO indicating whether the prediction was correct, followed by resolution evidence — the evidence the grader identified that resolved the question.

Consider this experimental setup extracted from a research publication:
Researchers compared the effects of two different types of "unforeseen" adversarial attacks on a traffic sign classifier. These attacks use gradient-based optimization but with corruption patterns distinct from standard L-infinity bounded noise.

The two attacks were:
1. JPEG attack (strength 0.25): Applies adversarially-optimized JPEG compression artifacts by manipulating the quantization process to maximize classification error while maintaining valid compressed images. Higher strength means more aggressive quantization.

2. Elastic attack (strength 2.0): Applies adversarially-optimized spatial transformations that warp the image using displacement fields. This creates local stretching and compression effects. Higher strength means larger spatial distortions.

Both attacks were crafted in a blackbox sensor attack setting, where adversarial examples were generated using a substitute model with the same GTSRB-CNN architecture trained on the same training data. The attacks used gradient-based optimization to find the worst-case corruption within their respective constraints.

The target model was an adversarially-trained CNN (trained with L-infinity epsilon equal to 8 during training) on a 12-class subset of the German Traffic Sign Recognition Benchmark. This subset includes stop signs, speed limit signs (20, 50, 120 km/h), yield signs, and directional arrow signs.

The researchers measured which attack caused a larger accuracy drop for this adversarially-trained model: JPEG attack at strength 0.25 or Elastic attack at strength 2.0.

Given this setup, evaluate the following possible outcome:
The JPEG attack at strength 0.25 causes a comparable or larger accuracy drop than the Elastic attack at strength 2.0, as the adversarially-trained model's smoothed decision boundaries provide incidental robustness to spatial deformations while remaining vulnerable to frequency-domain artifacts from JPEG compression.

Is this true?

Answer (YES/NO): NO